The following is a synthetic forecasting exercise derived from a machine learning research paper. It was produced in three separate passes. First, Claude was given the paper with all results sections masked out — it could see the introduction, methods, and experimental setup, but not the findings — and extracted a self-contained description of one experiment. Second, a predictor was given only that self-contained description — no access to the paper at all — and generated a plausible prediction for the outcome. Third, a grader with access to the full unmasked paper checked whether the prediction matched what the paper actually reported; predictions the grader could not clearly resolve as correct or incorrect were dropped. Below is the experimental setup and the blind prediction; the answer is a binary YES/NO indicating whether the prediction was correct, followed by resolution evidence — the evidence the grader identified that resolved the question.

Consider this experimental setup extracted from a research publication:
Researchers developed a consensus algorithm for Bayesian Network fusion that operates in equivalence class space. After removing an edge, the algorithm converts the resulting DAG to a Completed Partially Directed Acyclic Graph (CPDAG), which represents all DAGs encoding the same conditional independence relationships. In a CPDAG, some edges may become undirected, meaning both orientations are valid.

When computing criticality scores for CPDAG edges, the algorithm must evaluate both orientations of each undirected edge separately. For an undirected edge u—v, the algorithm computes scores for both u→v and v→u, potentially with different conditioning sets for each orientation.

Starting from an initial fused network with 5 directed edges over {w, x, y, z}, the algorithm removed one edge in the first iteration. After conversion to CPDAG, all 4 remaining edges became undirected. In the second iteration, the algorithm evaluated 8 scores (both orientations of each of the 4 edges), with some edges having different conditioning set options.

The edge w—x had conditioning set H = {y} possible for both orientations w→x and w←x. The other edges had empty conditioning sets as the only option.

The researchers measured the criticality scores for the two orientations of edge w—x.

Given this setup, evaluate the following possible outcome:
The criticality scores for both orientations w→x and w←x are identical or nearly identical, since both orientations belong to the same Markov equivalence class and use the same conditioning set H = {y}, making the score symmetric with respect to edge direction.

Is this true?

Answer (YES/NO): YES